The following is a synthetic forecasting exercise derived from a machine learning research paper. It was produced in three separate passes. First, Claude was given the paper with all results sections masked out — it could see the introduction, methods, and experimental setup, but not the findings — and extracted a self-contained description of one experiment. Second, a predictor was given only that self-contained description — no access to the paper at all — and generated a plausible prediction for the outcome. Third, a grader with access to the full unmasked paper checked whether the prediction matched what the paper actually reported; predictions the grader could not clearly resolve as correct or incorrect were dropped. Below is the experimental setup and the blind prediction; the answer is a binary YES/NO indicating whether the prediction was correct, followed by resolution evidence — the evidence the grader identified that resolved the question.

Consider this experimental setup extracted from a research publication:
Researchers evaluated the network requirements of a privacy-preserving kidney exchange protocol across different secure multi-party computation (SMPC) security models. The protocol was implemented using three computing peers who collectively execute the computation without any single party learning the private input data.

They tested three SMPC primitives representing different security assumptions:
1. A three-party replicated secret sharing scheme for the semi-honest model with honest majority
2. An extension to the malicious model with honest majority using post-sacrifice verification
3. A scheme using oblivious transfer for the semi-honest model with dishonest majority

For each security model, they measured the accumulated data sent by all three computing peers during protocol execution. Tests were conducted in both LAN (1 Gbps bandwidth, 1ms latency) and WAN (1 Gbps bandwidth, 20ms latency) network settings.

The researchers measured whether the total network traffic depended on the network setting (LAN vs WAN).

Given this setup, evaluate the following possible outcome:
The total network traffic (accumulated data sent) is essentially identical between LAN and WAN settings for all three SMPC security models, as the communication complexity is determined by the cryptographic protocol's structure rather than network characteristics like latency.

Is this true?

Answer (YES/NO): YES